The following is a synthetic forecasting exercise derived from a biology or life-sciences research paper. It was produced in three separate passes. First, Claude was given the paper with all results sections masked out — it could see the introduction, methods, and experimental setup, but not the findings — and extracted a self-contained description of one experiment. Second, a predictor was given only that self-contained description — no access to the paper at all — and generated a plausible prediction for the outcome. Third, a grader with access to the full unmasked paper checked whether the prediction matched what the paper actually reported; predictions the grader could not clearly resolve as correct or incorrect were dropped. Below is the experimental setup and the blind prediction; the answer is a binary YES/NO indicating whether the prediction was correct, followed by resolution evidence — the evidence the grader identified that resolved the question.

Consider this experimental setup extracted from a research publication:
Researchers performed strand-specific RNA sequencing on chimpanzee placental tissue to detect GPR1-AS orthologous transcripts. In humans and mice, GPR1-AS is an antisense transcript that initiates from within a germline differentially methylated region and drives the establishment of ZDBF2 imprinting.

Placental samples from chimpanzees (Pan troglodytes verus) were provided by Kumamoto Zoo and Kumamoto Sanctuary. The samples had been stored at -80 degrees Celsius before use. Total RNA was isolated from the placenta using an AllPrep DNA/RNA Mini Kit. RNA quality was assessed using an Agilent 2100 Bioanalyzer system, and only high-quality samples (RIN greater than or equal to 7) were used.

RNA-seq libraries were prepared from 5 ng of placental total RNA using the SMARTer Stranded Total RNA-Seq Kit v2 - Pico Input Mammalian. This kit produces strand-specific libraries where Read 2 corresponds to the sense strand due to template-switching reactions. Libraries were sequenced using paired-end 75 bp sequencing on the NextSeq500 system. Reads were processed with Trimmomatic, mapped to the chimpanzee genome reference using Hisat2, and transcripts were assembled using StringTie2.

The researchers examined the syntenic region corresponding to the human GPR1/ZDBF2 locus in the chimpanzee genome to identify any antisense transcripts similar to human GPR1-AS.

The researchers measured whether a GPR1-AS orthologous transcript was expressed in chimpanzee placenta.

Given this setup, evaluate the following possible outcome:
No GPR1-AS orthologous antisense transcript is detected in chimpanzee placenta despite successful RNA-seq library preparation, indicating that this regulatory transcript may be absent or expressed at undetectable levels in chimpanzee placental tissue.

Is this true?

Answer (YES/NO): NO